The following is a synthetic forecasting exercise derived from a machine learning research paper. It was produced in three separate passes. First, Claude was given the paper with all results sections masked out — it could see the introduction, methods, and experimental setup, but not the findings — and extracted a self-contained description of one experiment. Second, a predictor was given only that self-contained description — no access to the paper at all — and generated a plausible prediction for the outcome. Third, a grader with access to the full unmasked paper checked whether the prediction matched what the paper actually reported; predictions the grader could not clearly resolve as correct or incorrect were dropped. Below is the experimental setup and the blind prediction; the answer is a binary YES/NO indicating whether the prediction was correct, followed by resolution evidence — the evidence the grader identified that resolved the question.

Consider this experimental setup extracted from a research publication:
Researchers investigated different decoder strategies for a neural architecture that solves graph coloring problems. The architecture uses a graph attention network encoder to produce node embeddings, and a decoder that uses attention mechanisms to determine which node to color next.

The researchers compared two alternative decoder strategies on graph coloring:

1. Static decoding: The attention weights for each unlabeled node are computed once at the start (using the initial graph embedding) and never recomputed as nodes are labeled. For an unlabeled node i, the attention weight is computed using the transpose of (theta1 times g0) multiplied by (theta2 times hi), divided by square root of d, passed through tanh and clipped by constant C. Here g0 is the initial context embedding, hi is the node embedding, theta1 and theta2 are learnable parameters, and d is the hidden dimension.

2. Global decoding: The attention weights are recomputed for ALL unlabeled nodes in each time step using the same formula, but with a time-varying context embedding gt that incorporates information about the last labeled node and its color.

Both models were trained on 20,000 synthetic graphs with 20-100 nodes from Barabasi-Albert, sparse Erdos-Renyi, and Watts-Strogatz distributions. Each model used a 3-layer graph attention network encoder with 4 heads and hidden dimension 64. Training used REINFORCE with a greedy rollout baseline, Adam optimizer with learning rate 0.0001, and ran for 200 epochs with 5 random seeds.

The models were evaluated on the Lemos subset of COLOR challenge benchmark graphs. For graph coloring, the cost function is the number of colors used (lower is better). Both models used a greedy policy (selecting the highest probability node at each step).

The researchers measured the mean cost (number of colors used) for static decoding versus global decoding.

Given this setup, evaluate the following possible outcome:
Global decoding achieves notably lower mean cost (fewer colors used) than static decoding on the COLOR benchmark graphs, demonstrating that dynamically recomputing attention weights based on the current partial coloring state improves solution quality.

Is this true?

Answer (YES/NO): NO